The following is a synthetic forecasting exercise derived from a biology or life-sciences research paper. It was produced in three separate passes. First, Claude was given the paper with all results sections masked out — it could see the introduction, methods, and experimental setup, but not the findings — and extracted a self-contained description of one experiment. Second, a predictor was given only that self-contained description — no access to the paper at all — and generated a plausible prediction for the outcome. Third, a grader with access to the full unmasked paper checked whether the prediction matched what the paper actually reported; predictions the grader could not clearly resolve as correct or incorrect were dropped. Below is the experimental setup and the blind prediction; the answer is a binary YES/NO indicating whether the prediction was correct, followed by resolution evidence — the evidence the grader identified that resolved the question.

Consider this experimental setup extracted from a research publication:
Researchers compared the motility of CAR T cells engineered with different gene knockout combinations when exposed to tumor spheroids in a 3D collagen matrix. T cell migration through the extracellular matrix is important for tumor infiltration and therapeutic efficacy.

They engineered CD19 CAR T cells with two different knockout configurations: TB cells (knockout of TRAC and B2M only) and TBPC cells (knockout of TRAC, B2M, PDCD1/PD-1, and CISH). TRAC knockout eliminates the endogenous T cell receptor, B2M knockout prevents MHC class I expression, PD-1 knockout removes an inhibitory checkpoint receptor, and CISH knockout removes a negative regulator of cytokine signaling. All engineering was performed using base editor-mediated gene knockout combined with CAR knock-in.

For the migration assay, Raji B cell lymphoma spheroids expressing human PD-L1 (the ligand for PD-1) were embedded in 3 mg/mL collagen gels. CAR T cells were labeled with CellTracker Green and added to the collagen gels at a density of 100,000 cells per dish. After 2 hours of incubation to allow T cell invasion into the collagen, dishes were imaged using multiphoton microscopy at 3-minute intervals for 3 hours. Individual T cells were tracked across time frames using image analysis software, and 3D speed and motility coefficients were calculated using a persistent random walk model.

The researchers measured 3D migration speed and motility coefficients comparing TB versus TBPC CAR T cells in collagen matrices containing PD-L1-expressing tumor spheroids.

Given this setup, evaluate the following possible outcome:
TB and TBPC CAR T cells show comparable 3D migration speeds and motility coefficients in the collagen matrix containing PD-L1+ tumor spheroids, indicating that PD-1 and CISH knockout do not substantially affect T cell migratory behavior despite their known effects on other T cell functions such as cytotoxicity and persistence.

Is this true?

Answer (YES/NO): NO